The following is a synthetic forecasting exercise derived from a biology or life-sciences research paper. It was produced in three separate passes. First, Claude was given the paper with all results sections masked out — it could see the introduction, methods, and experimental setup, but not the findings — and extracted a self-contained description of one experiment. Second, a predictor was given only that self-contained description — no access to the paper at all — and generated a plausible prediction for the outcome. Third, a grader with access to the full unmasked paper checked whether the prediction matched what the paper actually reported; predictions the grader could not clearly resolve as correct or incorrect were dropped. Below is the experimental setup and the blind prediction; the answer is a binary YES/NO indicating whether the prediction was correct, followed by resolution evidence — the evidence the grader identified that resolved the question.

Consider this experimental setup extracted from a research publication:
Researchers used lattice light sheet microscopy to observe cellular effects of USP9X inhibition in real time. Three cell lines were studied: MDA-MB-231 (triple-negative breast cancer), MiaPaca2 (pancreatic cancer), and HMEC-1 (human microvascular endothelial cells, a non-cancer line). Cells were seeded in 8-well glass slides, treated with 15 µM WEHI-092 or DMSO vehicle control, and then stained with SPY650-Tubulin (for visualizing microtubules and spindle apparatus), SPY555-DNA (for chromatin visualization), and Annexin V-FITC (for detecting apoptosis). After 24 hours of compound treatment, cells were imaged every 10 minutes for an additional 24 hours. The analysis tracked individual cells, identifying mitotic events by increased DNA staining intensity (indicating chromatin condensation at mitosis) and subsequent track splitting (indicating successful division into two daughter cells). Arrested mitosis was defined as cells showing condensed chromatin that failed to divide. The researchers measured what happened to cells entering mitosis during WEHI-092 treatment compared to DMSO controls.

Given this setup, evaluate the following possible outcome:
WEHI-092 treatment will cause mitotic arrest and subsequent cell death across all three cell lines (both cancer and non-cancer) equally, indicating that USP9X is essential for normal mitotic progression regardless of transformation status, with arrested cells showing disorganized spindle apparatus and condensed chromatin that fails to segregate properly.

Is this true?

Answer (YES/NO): NO